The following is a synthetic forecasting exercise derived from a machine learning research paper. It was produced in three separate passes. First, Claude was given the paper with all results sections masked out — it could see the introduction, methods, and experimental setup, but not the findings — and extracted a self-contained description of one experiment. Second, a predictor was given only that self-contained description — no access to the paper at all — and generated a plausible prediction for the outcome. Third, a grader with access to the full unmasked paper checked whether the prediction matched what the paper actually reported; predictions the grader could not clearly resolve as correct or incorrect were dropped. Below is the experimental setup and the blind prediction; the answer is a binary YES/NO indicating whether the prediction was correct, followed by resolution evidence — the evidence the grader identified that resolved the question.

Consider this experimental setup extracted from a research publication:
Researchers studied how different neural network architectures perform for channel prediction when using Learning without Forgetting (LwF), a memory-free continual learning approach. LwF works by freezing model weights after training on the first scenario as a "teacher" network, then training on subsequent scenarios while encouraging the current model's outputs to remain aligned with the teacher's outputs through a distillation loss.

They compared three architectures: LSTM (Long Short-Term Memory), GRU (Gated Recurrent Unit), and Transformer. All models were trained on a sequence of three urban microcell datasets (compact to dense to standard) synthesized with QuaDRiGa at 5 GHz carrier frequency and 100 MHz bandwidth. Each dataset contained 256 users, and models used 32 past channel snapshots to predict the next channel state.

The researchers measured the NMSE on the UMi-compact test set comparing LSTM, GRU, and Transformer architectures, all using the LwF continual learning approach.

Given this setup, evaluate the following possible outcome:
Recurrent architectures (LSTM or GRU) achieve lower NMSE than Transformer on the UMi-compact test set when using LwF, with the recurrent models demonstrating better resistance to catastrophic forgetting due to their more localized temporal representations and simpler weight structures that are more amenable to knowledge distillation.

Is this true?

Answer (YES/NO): NO